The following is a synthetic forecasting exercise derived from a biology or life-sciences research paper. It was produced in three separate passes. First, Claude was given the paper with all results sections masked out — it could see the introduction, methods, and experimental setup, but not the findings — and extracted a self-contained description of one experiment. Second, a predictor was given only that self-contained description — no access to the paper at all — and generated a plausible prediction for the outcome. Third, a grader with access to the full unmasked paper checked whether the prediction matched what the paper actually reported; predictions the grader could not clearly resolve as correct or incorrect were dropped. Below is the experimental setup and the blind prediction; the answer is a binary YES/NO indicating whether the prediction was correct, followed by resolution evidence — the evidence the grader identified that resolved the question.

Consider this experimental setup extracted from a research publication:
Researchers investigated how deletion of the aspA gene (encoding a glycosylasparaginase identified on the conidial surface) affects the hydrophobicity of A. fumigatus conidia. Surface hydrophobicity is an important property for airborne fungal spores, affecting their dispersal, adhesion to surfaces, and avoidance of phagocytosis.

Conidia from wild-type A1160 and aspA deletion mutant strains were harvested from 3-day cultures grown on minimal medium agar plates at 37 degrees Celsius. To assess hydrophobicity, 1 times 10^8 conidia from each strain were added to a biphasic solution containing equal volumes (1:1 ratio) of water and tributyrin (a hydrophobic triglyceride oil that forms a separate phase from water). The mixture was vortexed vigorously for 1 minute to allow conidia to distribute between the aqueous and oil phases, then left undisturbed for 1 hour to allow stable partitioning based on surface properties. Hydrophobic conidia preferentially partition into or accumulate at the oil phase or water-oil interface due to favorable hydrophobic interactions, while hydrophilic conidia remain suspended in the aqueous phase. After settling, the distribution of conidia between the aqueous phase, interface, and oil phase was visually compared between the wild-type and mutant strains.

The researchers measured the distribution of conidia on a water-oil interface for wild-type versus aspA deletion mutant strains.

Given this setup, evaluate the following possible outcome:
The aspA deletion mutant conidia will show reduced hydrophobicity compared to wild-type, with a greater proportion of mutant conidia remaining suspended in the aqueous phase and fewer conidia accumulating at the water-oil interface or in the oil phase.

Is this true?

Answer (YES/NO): NO